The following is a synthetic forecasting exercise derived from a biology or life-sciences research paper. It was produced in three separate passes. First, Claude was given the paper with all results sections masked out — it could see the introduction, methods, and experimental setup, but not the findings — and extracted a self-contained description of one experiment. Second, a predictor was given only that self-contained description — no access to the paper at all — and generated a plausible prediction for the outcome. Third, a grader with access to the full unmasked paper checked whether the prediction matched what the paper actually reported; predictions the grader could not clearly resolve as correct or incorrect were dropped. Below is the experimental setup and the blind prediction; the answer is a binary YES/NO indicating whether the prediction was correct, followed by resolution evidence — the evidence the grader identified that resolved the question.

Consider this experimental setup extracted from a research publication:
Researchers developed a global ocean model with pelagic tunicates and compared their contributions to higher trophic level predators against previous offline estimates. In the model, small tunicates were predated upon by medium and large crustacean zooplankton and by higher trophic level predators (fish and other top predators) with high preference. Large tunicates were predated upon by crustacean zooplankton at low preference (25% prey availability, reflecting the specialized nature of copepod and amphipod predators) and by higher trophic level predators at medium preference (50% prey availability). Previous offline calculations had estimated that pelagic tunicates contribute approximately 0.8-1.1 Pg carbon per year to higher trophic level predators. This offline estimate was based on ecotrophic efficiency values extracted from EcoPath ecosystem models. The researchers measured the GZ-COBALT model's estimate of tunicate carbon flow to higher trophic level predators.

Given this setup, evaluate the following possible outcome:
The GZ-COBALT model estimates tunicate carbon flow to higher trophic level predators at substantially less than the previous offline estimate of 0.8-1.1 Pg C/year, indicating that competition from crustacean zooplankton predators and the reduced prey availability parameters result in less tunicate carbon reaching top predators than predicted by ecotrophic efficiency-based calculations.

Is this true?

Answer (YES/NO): YES